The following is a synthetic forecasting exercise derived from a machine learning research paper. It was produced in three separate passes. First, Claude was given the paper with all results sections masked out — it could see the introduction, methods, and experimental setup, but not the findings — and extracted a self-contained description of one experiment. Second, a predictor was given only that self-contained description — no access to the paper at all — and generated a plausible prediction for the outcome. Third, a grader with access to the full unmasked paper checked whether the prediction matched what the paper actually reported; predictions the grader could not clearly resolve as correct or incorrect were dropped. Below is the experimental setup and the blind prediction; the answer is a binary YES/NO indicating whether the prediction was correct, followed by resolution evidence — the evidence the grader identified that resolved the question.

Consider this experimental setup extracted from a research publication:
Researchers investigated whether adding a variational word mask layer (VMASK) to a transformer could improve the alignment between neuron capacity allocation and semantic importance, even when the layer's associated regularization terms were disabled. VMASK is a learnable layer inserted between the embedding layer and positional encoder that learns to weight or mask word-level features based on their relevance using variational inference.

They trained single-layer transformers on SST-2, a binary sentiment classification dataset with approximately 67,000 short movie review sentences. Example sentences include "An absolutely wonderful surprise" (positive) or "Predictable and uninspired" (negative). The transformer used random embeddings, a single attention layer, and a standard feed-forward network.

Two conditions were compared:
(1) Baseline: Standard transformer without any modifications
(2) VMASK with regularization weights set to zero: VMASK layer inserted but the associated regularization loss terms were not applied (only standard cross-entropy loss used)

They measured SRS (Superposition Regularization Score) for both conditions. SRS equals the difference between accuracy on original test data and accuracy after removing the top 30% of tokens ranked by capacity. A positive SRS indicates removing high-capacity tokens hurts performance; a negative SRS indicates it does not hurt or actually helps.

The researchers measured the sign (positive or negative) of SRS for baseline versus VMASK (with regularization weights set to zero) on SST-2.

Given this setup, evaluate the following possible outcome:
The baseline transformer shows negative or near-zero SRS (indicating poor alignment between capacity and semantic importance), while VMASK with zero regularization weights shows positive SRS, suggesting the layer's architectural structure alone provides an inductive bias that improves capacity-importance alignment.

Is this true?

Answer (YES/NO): YES